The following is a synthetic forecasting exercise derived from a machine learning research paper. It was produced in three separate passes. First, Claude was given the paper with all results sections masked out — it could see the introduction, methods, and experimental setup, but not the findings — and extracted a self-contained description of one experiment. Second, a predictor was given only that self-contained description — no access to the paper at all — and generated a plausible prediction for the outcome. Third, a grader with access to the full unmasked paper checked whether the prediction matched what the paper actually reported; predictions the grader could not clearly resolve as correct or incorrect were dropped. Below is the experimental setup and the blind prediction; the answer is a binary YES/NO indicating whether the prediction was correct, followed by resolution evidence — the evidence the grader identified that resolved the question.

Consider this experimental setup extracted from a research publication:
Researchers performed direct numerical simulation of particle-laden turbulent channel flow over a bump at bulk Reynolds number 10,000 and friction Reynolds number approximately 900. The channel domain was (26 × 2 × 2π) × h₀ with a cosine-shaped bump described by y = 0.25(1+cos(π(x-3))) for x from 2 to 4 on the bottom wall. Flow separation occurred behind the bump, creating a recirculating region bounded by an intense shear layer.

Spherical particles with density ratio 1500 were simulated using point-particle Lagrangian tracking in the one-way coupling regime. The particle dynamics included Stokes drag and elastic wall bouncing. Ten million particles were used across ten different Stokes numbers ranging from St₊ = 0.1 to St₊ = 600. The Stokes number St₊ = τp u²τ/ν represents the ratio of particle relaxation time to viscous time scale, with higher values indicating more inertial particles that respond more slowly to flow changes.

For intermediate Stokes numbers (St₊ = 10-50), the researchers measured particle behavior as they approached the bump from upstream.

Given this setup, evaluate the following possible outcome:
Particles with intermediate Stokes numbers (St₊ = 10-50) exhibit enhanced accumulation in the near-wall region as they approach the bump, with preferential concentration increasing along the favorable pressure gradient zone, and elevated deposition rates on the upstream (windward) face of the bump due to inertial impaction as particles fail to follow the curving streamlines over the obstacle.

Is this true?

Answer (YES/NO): NO